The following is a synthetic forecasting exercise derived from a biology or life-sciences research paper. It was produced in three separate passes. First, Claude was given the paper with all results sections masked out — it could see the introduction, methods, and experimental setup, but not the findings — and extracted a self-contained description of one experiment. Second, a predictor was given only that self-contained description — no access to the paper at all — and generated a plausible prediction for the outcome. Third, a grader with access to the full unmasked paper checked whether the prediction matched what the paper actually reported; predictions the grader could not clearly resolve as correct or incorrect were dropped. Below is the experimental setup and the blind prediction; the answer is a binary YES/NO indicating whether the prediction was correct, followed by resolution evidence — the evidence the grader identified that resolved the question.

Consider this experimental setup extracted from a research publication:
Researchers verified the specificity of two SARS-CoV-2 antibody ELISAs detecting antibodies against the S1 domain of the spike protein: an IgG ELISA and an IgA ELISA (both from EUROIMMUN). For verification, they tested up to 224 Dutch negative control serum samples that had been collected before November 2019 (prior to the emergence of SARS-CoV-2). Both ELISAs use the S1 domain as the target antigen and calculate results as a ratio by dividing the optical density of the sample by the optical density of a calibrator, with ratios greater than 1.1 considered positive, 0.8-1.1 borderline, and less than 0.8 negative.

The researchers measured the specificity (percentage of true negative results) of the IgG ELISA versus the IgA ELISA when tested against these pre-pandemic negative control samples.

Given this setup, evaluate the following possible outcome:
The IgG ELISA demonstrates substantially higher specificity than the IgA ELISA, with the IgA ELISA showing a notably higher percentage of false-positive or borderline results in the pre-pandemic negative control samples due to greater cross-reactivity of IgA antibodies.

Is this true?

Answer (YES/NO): YES